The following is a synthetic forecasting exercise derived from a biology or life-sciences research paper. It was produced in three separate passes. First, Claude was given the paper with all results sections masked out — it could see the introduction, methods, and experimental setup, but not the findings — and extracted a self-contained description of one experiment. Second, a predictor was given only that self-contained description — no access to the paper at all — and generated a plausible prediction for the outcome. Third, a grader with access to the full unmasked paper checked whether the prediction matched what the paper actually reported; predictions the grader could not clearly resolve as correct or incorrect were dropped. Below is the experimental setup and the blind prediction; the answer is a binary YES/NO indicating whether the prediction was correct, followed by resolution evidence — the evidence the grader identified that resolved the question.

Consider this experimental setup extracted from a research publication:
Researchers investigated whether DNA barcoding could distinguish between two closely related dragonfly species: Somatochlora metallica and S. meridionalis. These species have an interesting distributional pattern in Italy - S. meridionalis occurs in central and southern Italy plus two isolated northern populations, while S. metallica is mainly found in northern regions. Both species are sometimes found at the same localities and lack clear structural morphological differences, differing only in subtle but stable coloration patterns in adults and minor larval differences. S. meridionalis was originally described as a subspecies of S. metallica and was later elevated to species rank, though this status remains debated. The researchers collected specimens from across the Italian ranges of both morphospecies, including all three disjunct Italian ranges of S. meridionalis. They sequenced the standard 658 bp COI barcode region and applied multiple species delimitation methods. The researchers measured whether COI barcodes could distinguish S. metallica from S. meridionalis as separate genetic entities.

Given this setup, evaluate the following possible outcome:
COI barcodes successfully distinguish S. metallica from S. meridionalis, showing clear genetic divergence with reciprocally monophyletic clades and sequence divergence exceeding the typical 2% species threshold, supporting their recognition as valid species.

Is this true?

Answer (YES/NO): NO